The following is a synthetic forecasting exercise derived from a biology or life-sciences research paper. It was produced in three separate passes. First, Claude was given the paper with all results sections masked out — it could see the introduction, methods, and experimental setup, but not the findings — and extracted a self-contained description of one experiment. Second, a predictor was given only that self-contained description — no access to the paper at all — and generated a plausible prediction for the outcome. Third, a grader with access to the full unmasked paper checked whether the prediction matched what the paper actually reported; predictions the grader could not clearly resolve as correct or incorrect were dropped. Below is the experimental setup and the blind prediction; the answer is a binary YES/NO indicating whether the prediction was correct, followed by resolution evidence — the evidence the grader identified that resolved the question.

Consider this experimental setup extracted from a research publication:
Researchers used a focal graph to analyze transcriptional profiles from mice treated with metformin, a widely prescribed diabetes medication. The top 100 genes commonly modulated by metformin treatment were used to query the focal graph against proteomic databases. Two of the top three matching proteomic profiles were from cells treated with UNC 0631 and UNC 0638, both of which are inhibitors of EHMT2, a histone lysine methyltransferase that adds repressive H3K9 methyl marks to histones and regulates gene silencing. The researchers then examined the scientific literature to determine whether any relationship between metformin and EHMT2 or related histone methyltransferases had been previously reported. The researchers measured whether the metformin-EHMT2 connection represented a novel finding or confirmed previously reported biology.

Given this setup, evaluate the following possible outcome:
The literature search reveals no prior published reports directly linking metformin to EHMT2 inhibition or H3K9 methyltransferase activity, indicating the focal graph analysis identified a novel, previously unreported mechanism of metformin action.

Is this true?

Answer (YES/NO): NO